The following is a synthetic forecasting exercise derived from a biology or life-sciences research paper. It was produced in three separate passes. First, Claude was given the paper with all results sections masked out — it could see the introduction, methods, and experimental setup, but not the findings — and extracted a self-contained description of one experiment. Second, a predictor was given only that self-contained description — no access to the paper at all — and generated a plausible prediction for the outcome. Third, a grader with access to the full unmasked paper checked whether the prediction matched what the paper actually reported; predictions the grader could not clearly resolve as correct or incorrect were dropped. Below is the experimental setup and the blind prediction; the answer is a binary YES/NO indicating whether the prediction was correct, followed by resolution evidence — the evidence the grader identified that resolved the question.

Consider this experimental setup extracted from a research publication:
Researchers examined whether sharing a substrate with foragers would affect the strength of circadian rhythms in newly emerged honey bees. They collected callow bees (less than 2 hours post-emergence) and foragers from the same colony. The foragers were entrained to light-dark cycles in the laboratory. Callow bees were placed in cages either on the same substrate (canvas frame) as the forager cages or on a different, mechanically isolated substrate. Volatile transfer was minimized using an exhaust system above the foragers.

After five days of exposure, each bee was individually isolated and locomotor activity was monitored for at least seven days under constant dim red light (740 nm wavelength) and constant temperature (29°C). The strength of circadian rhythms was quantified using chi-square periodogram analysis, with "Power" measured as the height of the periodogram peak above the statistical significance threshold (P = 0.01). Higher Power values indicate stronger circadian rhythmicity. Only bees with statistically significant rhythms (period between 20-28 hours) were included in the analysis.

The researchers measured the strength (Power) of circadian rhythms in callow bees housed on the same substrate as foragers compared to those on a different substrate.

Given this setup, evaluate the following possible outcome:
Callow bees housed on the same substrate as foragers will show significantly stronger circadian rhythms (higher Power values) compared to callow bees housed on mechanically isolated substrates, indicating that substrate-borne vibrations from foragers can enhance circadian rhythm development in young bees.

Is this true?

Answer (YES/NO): NO